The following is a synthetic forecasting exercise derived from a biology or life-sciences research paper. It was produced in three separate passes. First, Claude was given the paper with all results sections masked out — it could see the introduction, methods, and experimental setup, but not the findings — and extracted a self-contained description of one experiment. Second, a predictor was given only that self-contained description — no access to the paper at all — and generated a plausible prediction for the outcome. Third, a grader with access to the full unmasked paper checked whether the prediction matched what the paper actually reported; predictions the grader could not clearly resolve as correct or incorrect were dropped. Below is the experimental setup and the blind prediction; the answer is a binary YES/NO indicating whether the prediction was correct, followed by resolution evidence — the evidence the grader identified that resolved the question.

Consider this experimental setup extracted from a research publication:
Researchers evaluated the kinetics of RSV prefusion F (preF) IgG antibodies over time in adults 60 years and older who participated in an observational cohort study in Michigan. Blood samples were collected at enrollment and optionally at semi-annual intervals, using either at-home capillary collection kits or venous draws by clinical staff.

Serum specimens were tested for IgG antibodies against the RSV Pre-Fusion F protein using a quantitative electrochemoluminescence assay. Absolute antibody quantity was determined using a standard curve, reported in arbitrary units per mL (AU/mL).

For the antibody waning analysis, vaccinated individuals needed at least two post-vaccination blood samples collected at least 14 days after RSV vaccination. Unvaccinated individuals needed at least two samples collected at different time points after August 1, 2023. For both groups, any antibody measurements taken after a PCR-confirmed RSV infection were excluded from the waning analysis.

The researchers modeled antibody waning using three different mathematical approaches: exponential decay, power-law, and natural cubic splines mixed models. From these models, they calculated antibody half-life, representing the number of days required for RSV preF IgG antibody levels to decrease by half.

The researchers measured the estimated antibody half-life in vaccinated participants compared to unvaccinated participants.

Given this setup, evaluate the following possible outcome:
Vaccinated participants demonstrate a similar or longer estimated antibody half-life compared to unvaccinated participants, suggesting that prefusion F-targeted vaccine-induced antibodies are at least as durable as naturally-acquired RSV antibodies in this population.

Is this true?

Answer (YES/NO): NO